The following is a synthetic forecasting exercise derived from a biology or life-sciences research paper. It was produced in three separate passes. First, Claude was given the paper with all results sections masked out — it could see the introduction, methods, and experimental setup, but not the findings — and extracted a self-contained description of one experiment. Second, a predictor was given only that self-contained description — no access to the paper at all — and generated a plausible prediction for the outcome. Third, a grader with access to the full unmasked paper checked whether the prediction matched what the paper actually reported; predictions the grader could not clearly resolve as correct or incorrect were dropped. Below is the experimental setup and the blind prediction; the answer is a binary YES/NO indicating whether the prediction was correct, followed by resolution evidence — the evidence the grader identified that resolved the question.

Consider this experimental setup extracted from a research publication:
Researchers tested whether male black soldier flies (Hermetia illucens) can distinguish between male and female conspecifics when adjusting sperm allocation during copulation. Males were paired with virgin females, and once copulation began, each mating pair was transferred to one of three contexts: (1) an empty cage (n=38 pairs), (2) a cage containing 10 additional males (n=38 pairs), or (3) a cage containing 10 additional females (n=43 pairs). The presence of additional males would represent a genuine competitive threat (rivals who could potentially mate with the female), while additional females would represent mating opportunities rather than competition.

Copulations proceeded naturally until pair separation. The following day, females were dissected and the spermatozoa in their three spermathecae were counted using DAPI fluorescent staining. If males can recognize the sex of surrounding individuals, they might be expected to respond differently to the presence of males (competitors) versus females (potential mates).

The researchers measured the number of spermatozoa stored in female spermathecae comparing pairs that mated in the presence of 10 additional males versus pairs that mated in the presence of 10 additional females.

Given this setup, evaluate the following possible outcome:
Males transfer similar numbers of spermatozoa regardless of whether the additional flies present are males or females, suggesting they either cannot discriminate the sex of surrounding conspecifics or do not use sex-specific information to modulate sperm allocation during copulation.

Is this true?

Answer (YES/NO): YES